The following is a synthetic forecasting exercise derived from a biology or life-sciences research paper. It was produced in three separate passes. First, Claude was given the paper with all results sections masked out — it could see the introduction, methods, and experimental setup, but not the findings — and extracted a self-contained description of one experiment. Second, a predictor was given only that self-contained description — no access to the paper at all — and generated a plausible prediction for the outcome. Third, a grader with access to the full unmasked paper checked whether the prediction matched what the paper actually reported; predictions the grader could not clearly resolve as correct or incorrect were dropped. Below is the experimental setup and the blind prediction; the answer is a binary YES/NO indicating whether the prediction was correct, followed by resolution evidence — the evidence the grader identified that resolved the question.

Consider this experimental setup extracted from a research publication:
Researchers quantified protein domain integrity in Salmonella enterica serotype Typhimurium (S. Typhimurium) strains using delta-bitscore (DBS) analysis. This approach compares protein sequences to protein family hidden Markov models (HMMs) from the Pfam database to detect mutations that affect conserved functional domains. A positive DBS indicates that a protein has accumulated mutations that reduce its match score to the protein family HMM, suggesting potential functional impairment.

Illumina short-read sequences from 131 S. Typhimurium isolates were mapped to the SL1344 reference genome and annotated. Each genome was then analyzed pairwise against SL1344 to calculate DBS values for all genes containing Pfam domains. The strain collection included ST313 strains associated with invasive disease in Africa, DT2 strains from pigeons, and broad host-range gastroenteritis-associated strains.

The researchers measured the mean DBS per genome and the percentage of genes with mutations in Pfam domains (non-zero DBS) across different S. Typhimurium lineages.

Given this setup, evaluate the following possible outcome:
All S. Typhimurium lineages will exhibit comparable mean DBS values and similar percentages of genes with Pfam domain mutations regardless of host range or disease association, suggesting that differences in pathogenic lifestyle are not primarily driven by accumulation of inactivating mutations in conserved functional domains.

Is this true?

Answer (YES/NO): NO